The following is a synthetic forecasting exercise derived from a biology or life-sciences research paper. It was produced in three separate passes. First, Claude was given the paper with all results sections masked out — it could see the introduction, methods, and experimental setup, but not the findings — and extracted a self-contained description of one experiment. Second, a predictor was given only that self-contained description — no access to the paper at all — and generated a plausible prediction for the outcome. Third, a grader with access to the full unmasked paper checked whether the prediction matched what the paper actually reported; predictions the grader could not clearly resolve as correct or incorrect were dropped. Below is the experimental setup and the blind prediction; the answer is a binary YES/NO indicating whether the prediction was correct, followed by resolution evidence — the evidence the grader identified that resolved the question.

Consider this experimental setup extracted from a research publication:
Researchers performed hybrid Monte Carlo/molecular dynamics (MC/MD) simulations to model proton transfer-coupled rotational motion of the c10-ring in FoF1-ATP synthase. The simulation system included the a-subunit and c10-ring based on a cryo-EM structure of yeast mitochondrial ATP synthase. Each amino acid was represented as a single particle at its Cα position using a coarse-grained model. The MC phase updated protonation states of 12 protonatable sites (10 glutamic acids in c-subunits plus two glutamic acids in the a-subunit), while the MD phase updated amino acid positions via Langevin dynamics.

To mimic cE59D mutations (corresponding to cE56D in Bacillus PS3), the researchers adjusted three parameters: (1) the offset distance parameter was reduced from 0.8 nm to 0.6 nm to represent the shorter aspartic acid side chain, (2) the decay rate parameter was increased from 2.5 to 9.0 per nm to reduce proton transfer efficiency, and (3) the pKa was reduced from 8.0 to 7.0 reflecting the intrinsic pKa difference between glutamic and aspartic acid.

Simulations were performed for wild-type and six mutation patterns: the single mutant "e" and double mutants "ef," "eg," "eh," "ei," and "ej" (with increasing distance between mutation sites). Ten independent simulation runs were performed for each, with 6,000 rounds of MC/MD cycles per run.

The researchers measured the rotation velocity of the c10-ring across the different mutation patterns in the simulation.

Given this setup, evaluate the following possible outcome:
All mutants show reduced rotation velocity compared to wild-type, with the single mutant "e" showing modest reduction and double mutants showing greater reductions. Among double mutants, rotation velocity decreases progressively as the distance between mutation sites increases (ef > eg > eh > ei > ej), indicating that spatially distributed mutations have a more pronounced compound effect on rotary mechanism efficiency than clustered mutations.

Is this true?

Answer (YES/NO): NO